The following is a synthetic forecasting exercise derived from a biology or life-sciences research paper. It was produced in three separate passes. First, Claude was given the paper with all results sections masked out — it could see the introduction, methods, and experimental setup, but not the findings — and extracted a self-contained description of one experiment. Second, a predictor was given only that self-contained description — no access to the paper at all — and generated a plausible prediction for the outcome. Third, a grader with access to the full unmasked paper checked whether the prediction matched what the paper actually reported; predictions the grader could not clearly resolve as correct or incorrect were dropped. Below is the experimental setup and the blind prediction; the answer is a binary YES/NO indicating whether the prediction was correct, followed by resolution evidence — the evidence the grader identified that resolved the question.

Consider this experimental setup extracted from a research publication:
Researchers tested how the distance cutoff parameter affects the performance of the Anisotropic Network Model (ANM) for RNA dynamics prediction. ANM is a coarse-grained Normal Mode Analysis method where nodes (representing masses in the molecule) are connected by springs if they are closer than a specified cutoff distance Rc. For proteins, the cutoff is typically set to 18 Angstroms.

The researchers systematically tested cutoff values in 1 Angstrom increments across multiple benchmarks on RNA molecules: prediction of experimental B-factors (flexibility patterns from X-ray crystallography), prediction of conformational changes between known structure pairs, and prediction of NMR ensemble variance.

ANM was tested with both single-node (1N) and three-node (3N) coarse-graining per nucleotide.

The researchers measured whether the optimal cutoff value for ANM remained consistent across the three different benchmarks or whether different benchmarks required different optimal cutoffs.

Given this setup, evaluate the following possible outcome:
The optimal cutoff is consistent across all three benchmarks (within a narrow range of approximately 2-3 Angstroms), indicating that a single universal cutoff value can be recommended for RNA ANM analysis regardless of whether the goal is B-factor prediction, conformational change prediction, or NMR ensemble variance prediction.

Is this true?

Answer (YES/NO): NO